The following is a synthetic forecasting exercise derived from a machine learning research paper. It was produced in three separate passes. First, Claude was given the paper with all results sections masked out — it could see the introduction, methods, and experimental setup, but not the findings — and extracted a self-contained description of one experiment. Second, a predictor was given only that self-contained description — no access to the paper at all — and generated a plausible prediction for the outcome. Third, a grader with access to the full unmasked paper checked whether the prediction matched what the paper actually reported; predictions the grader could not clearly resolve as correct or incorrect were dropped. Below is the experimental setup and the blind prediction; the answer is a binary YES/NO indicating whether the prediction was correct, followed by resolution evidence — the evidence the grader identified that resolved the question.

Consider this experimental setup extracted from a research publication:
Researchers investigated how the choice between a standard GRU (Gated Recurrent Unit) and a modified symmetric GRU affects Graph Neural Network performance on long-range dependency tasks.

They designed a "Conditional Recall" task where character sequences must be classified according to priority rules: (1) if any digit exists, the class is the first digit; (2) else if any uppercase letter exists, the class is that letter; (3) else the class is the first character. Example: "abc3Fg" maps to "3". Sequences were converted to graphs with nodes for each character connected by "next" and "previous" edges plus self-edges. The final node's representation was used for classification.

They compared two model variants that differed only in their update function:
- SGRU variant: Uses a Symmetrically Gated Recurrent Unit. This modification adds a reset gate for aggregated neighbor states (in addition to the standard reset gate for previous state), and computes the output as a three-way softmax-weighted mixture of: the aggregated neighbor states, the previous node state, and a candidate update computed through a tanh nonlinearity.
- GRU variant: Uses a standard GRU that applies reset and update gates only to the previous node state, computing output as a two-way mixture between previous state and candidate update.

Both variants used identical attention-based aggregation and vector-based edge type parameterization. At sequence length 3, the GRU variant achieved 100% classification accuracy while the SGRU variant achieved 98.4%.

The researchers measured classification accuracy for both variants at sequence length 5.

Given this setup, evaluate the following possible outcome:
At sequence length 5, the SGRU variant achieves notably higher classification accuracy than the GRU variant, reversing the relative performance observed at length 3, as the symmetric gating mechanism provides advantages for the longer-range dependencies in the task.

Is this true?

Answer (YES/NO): YES